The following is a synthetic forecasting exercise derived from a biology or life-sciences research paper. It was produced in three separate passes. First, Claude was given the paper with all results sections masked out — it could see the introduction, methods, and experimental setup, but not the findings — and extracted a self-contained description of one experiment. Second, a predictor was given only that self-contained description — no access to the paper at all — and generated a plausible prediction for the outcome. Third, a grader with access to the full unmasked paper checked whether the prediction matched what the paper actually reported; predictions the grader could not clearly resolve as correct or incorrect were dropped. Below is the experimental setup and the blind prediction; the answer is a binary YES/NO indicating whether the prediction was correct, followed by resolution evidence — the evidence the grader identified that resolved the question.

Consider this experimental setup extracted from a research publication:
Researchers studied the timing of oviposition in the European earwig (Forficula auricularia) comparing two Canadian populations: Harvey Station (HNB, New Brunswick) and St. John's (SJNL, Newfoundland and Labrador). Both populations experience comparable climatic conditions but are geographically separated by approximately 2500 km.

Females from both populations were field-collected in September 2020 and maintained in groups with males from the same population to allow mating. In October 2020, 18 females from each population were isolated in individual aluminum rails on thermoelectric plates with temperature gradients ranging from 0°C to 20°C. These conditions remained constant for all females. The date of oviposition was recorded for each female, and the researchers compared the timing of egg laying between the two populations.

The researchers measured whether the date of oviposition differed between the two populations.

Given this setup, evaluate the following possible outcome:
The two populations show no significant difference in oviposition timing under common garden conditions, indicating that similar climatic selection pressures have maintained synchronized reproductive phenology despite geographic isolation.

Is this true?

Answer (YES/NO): NO